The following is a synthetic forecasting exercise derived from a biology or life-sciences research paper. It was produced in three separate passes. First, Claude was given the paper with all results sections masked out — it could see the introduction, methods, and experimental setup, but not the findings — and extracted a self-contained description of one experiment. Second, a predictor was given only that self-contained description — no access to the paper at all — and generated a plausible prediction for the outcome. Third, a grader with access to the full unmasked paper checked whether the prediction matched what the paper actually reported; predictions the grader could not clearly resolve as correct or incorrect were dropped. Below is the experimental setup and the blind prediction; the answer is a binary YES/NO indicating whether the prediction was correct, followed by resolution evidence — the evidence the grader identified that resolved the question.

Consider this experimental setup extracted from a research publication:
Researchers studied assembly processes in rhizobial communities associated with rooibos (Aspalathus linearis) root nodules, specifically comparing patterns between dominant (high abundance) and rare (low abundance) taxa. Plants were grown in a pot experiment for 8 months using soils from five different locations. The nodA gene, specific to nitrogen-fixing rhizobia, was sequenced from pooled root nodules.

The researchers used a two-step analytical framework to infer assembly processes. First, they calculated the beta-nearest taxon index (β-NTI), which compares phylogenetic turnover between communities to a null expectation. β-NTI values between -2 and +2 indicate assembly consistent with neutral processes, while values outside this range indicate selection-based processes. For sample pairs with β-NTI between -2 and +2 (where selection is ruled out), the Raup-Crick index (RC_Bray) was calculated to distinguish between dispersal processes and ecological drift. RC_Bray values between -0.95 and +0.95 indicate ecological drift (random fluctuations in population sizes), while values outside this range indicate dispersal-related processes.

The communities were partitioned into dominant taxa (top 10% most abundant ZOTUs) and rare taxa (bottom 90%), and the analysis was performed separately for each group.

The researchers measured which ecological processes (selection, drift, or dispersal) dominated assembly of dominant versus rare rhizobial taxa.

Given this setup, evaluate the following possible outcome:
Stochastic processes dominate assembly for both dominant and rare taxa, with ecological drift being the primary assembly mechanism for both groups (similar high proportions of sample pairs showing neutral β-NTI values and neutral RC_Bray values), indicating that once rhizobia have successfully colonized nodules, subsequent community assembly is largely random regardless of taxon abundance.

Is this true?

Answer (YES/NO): NO